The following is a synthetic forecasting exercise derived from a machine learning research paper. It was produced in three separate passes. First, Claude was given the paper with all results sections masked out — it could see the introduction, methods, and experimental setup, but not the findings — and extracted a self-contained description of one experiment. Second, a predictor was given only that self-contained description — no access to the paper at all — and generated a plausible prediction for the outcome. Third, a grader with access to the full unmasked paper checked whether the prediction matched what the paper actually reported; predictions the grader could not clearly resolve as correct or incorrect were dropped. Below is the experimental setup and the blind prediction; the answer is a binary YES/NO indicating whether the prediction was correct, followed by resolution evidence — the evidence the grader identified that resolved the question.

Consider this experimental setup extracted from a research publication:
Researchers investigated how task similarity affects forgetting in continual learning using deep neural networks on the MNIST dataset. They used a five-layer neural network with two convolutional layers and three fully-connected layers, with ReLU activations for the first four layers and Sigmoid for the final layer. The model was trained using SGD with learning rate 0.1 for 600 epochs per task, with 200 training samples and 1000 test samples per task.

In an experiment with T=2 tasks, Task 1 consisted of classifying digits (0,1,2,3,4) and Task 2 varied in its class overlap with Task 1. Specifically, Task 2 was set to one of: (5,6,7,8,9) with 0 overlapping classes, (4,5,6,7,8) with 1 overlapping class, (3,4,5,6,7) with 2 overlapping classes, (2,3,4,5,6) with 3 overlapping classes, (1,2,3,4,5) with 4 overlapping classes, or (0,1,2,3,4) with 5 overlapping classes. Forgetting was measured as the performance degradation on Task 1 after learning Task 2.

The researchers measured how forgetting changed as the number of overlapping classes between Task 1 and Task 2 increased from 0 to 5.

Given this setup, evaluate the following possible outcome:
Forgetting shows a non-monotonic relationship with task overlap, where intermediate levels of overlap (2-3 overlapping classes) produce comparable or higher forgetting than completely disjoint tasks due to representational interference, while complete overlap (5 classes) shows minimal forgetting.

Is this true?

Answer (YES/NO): NO